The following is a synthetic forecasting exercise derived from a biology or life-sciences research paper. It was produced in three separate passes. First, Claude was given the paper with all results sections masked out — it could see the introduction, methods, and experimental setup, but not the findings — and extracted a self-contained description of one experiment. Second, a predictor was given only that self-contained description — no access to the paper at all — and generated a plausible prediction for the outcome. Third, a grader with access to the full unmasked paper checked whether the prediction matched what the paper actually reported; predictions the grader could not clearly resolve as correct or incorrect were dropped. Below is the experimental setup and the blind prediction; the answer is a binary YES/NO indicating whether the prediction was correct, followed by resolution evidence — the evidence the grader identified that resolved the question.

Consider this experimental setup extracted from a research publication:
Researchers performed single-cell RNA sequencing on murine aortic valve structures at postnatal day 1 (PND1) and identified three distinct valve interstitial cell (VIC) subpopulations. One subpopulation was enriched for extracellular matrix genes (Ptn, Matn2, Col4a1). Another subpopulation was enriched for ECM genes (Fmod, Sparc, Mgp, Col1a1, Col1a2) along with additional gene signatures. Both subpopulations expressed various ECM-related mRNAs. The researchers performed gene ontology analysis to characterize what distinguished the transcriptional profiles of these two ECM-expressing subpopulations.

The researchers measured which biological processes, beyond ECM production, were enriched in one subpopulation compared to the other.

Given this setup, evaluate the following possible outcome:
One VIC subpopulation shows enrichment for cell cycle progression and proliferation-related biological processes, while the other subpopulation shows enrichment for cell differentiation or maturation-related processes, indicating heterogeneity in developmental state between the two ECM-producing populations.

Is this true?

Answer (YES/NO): NO